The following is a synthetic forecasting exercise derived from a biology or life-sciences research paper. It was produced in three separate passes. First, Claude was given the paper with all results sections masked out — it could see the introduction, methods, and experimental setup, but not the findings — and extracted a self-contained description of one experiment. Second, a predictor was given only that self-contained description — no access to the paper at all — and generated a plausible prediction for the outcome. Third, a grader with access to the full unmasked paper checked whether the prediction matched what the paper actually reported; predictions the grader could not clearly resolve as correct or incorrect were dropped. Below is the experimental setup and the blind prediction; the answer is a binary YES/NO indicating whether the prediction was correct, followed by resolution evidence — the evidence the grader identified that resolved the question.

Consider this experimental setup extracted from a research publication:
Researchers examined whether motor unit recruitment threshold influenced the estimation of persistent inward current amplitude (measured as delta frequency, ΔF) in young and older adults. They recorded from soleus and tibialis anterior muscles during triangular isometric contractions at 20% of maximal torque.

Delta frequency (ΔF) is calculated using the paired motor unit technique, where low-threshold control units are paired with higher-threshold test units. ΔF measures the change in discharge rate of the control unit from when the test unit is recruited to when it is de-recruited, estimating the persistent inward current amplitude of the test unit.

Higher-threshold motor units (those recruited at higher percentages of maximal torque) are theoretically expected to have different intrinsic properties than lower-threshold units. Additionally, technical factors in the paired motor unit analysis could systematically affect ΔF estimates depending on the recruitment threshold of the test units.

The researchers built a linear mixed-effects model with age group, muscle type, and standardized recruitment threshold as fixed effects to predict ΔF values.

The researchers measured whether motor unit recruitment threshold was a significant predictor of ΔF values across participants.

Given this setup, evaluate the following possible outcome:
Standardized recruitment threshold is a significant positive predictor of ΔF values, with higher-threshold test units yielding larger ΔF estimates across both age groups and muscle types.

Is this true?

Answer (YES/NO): YES